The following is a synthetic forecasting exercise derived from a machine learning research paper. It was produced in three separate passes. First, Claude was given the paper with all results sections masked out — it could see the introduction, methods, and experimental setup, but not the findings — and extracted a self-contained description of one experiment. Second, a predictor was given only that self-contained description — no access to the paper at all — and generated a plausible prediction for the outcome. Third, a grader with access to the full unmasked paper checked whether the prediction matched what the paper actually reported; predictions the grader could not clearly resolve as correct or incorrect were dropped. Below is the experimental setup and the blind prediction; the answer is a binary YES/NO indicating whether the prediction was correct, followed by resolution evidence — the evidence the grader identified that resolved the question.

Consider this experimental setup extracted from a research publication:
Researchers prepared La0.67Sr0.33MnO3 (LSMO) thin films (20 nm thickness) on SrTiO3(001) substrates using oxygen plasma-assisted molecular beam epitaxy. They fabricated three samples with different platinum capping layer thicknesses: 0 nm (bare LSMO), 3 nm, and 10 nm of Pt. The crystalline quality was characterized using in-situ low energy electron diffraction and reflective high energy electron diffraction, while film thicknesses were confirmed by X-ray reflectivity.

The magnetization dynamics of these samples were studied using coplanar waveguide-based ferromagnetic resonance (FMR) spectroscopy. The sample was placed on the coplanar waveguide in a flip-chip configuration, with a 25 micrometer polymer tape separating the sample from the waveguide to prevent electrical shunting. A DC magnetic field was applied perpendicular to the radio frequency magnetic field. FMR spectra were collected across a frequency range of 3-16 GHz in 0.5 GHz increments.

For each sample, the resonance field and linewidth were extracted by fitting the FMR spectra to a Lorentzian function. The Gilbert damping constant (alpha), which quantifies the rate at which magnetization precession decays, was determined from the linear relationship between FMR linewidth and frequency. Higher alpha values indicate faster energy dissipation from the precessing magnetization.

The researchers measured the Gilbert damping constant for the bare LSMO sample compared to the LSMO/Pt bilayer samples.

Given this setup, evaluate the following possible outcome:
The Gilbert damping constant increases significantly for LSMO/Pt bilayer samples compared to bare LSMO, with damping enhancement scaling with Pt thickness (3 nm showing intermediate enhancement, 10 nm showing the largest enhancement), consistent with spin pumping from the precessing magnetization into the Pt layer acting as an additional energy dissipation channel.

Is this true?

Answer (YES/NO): NO